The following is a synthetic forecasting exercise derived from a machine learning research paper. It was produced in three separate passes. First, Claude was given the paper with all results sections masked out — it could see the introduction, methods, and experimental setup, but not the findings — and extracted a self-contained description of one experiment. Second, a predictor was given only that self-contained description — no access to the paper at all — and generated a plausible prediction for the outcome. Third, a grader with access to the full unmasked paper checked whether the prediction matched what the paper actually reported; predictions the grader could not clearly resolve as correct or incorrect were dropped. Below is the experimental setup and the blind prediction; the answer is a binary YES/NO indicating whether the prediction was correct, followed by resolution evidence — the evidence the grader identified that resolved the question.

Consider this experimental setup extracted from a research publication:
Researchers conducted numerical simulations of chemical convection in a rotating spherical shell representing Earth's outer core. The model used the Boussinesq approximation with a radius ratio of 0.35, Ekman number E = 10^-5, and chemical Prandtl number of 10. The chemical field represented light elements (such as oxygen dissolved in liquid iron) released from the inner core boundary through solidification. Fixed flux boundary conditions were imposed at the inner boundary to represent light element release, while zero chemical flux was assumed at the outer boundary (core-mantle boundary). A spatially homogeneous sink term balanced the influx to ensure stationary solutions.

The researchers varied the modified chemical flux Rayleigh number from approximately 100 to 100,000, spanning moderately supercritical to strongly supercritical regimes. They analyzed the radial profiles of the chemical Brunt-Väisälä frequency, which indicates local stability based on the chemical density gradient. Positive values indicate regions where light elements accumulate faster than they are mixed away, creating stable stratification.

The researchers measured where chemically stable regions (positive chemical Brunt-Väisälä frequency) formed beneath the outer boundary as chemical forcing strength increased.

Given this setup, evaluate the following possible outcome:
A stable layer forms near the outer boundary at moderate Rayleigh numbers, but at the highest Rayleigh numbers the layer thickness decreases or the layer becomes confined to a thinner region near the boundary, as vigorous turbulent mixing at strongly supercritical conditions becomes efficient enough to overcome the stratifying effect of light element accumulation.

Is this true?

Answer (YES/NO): NO